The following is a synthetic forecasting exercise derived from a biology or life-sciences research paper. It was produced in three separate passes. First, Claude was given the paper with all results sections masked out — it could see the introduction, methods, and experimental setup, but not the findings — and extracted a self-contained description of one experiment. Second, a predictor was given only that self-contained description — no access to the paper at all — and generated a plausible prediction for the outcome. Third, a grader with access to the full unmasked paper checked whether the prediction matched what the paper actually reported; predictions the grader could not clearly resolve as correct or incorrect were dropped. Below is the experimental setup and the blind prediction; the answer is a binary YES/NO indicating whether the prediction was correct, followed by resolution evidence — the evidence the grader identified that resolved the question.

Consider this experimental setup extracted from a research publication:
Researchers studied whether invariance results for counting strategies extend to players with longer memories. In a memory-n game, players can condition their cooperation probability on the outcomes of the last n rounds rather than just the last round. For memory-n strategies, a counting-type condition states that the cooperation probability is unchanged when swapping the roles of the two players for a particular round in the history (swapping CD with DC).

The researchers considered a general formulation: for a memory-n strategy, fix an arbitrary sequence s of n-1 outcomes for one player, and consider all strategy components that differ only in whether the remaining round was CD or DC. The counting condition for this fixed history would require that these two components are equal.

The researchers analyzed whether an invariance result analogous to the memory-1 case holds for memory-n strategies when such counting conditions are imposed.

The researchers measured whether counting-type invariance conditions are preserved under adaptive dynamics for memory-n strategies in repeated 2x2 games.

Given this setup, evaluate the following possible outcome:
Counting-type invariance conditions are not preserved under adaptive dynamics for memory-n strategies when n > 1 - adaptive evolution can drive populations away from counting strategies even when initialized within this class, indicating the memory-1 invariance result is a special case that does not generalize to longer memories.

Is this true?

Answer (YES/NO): NO